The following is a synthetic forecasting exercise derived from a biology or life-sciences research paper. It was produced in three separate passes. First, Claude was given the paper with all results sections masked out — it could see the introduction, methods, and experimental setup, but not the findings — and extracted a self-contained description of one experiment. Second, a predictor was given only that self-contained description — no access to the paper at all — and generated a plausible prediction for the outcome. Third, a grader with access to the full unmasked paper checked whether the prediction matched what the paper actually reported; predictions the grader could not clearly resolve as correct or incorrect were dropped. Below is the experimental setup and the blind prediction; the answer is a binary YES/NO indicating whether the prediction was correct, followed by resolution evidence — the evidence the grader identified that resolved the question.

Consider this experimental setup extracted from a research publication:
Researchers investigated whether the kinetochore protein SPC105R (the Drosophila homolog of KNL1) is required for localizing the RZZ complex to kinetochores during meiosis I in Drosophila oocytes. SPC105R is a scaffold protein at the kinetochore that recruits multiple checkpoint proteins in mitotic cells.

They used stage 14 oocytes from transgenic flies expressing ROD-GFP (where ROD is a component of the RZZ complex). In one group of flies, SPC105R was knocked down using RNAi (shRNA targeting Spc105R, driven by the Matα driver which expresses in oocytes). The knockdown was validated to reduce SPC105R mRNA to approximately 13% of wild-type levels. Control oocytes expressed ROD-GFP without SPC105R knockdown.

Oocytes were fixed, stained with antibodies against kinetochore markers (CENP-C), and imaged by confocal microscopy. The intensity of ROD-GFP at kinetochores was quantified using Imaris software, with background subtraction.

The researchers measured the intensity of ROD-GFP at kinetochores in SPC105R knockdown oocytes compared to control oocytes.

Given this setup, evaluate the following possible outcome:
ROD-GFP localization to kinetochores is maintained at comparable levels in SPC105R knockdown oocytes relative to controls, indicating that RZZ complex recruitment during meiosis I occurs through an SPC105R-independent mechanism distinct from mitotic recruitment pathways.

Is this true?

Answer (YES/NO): NO